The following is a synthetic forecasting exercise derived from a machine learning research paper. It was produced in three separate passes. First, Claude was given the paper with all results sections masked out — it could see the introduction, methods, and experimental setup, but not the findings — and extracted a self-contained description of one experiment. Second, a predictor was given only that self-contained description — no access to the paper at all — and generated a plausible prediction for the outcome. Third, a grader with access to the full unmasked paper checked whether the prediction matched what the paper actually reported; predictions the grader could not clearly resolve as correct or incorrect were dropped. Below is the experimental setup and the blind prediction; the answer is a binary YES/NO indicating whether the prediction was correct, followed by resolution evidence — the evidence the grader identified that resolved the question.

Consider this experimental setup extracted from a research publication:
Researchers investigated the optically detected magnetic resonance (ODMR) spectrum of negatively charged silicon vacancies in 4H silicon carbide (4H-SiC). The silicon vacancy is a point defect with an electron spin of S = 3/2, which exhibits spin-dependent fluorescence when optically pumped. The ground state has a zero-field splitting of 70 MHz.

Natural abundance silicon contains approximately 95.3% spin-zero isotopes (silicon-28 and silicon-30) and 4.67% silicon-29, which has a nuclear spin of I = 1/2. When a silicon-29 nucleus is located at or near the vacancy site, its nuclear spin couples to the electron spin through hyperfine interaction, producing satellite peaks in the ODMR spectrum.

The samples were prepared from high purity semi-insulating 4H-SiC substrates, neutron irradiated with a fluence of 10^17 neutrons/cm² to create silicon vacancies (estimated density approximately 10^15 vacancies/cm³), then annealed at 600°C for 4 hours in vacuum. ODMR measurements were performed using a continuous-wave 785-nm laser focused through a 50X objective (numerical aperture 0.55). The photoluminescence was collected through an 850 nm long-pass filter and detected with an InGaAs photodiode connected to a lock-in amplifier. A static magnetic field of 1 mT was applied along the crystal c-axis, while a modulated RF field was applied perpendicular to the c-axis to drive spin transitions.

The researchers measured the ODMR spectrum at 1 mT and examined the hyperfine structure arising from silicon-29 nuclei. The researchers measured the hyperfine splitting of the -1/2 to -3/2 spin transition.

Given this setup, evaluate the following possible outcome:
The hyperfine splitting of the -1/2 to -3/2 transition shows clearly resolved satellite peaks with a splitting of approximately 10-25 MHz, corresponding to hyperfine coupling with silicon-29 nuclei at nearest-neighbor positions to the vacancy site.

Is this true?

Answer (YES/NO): YES